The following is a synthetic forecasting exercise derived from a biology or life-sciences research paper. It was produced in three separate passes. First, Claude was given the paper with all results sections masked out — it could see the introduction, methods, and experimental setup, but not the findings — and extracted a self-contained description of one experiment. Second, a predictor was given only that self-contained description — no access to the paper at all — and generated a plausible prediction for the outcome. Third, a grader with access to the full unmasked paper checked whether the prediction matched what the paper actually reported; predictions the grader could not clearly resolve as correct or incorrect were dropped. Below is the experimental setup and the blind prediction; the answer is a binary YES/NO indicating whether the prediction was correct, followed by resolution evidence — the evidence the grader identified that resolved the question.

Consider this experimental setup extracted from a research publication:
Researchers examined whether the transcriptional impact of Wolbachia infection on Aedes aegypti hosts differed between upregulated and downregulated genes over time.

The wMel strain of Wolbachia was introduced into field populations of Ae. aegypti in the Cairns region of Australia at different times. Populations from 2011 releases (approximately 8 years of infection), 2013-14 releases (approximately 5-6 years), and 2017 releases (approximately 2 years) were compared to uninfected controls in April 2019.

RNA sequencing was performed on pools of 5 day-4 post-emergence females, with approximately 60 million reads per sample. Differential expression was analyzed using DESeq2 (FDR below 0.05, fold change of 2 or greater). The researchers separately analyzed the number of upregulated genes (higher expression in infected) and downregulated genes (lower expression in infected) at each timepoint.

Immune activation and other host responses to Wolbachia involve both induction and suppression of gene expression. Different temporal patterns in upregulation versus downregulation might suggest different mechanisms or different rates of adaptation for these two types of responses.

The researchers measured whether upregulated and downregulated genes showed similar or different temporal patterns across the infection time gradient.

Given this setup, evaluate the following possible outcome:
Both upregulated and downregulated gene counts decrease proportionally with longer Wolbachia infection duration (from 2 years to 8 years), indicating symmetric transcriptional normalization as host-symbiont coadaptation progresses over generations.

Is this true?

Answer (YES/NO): NO